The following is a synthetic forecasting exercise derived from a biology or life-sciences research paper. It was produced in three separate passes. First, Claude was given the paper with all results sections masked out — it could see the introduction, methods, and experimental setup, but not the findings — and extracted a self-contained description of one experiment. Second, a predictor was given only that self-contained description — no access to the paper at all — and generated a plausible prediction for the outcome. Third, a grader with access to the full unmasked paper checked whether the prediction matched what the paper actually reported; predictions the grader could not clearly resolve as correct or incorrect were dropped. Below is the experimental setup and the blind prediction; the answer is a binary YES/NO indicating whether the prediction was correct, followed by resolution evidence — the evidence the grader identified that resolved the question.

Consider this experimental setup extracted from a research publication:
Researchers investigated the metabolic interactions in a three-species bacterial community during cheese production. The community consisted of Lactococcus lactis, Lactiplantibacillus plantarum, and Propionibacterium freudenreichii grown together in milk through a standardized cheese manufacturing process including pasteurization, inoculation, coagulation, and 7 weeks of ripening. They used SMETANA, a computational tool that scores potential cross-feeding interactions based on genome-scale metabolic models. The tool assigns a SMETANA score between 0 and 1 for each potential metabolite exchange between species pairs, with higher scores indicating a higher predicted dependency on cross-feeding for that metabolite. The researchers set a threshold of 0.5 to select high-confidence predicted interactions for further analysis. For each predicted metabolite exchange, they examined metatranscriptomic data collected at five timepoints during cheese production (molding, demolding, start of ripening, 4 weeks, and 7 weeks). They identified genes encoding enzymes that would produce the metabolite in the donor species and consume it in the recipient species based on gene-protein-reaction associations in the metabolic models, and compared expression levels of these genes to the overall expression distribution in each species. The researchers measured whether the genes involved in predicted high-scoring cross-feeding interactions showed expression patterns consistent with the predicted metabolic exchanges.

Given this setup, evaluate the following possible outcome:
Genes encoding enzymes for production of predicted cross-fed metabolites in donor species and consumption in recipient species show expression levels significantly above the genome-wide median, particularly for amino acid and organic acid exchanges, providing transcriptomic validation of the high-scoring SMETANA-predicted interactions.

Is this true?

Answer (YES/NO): NO